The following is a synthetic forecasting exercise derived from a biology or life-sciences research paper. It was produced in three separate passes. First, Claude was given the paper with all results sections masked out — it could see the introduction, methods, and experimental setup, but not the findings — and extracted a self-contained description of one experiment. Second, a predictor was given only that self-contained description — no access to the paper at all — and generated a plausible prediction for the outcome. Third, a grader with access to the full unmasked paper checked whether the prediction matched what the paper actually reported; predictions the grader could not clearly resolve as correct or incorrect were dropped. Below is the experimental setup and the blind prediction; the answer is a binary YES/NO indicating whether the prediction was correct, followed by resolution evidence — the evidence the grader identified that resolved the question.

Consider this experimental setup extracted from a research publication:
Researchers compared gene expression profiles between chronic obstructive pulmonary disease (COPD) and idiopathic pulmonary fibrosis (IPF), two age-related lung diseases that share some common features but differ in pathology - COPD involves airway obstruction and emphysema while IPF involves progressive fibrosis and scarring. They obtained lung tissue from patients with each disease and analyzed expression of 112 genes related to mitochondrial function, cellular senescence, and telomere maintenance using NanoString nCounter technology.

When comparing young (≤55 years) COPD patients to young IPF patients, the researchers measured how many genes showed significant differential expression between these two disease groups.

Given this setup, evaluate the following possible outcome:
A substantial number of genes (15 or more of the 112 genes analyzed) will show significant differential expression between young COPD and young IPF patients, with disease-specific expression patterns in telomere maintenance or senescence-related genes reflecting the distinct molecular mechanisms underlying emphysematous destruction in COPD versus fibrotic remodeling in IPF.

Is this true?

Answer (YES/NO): YES